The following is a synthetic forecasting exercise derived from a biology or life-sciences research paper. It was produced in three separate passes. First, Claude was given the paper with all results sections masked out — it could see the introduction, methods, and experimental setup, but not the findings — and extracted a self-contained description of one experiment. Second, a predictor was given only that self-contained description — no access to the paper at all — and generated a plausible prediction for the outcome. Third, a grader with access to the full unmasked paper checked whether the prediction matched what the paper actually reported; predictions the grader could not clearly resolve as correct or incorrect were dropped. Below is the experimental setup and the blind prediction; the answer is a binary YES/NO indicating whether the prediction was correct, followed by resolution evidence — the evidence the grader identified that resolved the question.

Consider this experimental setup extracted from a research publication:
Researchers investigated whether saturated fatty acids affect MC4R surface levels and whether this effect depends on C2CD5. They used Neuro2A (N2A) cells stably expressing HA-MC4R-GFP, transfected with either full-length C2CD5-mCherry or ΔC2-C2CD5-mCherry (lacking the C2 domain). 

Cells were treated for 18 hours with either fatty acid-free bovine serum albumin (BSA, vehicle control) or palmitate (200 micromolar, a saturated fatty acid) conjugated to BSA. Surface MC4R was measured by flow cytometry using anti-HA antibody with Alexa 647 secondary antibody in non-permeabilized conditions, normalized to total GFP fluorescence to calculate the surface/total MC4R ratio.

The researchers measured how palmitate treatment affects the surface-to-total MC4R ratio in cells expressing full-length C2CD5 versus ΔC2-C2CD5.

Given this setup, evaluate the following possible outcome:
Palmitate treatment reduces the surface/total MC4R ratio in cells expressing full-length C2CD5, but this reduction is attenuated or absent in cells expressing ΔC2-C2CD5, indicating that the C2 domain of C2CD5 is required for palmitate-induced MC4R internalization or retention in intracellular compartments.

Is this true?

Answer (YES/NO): NO